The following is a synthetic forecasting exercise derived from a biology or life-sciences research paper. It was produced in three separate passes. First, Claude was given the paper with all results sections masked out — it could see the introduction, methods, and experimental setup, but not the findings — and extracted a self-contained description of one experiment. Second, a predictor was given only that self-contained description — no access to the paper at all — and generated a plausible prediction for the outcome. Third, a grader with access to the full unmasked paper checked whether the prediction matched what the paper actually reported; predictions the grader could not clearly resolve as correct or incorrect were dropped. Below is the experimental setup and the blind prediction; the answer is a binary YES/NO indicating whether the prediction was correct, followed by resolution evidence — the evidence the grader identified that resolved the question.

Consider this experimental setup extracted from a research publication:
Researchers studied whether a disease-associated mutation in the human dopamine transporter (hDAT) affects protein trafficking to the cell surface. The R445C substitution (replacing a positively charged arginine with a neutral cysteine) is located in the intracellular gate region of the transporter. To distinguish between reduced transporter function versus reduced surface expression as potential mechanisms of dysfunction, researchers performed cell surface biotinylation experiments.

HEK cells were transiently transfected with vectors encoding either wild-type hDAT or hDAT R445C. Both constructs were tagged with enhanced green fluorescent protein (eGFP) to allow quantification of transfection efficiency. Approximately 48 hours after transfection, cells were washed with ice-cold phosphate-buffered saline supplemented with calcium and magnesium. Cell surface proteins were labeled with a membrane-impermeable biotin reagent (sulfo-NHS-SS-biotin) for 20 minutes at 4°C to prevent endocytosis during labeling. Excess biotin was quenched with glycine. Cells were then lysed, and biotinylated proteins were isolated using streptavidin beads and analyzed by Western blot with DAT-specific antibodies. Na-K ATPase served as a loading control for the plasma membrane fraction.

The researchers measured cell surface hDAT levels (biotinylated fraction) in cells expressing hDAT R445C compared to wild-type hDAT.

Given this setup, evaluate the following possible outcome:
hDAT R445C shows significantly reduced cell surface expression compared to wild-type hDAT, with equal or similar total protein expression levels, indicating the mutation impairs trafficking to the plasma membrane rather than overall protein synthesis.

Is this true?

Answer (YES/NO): NO